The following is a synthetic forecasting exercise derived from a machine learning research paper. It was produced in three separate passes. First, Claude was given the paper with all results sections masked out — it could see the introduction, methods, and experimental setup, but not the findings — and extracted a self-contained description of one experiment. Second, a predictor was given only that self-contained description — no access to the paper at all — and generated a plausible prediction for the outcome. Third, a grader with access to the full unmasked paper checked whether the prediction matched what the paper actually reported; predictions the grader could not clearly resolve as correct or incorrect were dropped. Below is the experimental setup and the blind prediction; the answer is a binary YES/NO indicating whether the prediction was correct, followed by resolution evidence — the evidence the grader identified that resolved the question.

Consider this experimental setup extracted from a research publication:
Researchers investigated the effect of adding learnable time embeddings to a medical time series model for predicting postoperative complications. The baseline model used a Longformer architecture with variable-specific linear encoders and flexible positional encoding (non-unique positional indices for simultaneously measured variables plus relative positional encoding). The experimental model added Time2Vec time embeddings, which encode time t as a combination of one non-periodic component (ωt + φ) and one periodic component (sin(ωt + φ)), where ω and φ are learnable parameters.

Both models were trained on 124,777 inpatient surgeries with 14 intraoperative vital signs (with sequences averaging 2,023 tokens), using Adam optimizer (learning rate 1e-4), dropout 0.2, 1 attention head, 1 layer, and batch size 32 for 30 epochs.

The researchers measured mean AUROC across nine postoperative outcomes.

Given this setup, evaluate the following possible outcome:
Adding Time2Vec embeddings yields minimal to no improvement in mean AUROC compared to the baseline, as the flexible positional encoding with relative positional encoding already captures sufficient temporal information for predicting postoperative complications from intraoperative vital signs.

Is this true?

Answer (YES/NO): NO